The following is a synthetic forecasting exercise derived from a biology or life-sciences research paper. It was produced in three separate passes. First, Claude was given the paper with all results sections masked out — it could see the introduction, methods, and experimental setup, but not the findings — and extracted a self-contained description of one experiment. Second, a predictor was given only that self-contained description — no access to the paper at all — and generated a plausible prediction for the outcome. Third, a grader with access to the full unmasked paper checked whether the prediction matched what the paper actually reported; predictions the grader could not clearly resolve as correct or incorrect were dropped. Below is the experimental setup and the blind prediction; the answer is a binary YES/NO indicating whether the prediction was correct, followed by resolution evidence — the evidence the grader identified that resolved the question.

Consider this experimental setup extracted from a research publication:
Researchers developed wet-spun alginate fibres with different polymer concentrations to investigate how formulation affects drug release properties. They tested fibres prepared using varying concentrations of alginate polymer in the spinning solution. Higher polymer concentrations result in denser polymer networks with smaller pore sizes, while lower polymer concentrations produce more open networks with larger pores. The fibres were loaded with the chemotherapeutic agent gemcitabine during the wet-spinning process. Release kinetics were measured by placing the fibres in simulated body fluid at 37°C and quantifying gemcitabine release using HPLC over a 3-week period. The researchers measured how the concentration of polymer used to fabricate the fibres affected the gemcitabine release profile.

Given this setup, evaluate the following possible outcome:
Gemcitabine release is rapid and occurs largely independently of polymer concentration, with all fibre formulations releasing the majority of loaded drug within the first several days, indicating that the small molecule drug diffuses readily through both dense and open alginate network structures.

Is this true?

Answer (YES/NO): NO